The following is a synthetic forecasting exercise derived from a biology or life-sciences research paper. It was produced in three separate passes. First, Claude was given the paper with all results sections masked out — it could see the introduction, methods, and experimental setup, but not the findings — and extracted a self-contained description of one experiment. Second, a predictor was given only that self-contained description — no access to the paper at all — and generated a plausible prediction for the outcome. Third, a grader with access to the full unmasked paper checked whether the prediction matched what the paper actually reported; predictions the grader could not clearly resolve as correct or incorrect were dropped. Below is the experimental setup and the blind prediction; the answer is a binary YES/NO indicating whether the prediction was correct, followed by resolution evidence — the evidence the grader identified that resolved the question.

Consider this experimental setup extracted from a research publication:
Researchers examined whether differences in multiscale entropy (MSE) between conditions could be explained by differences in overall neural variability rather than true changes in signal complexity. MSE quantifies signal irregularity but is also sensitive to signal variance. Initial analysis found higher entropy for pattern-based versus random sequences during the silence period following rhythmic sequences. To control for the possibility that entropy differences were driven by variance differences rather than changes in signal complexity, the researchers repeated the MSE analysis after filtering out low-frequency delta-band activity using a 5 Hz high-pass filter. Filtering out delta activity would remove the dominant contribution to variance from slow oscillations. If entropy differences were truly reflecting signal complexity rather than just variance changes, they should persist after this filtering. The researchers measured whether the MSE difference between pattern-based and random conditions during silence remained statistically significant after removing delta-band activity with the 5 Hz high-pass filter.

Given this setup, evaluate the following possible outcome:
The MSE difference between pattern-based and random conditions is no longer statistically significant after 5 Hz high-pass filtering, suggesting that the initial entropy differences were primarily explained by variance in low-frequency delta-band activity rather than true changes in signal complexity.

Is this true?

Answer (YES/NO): YES